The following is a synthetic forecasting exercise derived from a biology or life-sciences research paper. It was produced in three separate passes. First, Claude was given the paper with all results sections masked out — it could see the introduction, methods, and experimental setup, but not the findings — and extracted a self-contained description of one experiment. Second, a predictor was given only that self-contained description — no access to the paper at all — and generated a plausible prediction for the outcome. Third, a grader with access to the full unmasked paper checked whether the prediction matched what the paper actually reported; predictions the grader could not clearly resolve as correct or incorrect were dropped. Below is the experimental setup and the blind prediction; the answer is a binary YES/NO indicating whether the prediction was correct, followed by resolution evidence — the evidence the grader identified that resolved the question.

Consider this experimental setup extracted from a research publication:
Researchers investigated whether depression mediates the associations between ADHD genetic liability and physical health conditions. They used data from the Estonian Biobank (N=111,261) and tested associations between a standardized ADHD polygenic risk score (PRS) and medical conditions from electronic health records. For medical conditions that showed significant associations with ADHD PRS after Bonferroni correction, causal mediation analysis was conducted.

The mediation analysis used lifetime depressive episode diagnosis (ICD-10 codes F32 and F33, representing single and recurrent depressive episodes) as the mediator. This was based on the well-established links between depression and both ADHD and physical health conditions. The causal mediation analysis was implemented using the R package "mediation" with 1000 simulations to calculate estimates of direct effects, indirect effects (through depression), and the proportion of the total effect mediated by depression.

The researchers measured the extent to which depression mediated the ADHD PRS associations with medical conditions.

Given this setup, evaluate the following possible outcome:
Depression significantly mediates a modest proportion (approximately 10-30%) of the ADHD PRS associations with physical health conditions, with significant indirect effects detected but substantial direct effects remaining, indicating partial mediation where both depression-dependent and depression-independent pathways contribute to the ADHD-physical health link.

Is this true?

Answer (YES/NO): NO